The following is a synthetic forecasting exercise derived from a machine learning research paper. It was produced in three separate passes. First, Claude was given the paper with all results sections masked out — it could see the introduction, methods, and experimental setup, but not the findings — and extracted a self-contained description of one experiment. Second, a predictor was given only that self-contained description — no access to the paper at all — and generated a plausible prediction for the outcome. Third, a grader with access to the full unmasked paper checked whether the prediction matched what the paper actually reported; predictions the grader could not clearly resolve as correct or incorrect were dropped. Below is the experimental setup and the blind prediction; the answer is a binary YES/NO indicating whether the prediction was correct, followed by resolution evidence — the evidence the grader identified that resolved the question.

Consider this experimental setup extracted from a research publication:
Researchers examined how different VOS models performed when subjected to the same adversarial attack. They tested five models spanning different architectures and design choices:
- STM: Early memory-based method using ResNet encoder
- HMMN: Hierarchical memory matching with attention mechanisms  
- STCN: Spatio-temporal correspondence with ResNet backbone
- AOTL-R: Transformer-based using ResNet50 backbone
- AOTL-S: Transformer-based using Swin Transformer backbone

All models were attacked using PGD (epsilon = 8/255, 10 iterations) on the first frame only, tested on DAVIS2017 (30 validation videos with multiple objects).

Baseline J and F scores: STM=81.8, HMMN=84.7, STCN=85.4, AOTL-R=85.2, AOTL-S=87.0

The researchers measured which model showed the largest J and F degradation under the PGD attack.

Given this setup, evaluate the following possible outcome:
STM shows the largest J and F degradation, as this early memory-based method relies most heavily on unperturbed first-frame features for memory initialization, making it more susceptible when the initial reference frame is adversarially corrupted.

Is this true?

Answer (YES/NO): NO